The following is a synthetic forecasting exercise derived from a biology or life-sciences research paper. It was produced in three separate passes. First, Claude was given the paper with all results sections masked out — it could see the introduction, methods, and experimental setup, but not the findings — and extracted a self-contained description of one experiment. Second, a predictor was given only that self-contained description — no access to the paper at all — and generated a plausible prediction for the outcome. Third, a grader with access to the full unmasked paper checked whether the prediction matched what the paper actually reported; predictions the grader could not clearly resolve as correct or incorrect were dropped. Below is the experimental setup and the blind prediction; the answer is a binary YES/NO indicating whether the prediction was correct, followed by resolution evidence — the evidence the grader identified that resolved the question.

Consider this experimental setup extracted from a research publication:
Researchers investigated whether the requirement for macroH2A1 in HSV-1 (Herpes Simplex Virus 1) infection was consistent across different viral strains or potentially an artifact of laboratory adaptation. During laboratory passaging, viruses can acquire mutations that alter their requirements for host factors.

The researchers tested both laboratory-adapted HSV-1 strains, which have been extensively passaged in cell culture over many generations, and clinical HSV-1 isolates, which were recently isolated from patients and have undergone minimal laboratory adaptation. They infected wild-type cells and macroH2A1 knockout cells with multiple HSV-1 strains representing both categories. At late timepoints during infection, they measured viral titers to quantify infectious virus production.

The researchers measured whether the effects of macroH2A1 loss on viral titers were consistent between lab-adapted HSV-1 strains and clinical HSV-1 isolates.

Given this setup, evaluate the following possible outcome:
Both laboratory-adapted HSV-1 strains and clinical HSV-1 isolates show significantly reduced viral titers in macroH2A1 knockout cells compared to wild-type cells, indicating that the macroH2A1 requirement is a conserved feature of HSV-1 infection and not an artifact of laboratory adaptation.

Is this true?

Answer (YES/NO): YES